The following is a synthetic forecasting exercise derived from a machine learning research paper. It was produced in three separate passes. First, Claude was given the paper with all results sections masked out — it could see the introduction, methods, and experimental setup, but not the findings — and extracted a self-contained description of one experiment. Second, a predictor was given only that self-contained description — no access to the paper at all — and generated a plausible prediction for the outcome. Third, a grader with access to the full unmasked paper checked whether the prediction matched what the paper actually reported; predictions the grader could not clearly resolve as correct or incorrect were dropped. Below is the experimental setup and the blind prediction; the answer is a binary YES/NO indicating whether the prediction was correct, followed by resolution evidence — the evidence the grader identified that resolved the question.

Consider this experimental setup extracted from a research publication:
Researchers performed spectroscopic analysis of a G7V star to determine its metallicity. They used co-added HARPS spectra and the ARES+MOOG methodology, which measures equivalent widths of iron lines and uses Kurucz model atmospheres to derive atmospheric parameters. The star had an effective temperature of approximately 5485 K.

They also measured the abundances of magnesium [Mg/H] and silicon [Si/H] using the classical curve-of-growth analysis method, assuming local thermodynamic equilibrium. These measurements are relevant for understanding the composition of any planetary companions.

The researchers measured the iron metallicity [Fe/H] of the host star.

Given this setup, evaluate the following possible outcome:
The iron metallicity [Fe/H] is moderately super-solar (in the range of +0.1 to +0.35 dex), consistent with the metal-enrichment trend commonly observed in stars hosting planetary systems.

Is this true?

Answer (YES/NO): NO